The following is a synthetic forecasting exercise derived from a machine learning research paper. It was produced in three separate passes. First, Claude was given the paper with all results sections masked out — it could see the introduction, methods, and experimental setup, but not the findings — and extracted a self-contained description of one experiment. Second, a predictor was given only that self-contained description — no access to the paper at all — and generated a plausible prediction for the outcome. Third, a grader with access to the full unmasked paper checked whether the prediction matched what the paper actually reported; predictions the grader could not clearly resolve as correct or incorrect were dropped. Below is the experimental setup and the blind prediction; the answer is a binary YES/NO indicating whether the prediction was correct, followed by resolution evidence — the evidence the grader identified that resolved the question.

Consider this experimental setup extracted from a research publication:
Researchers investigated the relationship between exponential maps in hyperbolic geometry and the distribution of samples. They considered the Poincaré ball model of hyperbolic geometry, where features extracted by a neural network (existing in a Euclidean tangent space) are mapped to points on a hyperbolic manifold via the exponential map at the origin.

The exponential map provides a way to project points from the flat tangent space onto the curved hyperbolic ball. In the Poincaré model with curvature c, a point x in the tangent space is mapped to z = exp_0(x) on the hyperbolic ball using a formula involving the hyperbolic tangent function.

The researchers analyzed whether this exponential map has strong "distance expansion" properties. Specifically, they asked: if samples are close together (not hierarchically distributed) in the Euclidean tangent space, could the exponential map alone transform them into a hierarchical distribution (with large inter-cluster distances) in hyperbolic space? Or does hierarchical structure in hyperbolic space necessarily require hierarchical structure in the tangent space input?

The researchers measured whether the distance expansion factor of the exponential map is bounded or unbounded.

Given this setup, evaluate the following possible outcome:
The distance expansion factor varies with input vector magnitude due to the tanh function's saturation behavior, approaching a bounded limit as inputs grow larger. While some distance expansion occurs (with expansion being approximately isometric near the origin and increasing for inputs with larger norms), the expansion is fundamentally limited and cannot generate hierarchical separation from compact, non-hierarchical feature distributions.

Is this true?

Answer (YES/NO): NO